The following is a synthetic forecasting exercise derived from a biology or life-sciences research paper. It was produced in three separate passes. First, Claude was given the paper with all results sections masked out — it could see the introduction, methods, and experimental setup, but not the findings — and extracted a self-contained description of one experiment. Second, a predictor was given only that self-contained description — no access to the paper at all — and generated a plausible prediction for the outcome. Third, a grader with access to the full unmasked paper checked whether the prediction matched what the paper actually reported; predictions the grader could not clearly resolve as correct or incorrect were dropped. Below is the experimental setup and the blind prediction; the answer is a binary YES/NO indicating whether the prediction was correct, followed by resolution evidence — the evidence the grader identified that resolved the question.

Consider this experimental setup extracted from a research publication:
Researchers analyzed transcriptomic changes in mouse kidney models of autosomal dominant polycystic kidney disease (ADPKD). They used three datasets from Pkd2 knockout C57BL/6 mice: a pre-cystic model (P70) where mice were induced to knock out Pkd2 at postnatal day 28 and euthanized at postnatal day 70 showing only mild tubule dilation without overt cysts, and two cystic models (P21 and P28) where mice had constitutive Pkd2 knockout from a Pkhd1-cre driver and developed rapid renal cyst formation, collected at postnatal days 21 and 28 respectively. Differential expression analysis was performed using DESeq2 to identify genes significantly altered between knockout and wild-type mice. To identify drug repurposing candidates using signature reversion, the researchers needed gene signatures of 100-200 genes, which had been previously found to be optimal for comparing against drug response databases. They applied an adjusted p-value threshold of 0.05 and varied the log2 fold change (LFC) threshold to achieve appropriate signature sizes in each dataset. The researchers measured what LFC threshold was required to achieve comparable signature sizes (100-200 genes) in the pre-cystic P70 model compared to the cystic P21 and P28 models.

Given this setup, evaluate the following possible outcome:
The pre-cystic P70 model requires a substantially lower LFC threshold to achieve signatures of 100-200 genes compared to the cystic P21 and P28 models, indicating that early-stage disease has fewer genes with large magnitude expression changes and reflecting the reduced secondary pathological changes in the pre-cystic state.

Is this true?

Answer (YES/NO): YES